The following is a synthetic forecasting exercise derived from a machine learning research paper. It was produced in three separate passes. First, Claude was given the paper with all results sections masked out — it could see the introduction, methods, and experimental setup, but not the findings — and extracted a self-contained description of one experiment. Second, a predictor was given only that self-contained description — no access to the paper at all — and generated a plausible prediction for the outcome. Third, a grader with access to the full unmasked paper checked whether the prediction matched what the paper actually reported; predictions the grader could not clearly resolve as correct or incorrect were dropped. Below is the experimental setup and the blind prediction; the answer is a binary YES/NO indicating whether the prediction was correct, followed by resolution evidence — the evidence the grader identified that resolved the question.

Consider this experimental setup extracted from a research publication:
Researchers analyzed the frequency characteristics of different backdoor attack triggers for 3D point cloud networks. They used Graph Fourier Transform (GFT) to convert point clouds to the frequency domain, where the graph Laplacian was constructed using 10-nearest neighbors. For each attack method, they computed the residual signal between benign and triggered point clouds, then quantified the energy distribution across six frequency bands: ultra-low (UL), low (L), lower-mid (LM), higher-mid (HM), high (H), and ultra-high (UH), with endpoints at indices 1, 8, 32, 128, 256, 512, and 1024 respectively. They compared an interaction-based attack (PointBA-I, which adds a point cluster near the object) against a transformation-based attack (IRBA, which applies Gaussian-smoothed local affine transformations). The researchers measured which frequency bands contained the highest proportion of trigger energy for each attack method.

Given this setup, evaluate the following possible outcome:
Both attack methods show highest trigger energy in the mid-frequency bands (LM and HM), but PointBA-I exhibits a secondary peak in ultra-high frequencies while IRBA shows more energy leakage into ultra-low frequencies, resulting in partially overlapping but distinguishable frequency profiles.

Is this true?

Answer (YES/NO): NO